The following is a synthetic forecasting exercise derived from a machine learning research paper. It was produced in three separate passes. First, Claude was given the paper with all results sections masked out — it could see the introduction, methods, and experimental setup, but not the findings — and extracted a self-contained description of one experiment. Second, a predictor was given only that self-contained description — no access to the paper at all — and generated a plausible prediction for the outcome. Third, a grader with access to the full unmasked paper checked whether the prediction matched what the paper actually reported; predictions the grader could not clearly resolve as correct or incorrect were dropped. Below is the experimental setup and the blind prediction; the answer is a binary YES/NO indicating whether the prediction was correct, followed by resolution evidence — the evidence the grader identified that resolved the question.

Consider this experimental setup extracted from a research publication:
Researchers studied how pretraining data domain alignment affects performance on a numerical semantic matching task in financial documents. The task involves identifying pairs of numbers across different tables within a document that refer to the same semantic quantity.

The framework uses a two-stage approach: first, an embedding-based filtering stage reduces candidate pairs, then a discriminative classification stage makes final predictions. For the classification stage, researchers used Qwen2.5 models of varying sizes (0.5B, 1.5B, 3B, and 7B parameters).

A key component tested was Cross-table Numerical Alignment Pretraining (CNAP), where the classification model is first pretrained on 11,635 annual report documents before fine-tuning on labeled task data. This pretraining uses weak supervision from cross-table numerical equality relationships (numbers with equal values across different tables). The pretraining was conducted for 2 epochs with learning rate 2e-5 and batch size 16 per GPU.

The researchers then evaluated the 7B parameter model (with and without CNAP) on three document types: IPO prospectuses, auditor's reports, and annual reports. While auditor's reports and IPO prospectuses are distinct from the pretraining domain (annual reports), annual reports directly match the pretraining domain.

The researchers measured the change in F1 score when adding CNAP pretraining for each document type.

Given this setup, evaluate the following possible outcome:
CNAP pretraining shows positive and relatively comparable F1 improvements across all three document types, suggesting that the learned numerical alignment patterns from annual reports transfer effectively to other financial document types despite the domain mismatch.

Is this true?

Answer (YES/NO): NO